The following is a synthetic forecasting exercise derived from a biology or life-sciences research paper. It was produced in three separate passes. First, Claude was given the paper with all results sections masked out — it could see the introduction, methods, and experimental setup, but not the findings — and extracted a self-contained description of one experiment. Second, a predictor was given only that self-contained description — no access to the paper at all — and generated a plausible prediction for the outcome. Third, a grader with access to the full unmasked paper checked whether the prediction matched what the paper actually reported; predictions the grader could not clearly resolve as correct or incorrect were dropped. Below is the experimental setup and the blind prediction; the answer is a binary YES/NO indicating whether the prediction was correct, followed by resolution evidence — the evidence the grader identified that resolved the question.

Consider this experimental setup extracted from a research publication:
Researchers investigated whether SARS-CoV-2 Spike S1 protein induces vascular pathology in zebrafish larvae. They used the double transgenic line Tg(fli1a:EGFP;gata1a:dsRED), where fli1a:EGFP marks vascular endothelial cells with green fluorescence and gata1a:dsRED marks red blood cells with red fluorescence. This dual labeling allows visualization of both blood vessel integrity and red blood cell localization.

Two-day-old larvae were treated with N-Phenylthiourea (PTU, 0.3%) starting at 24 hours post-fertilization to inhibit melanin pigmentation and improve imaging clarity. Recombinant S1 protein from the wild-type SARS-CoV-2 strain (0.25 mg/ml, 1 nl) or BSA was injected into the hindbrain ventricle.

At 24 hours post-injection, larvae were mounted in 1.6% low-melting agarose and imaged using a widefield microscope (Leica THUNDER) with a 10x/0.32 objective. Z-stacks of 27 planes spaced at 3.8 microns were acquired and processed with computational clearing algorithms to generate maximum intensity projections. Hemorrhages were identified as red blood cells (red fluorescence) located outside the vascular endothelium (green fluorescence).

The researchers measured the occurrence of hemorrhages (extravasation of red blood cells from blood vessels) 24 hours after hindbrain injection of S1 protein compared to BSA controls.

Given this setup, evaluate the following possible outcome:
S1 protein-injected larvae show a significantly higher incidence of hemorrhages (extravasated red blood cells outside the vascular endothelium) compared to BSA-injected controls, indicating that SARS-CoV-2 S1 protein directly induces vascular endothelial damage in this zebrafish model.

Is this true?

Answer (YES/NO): YES